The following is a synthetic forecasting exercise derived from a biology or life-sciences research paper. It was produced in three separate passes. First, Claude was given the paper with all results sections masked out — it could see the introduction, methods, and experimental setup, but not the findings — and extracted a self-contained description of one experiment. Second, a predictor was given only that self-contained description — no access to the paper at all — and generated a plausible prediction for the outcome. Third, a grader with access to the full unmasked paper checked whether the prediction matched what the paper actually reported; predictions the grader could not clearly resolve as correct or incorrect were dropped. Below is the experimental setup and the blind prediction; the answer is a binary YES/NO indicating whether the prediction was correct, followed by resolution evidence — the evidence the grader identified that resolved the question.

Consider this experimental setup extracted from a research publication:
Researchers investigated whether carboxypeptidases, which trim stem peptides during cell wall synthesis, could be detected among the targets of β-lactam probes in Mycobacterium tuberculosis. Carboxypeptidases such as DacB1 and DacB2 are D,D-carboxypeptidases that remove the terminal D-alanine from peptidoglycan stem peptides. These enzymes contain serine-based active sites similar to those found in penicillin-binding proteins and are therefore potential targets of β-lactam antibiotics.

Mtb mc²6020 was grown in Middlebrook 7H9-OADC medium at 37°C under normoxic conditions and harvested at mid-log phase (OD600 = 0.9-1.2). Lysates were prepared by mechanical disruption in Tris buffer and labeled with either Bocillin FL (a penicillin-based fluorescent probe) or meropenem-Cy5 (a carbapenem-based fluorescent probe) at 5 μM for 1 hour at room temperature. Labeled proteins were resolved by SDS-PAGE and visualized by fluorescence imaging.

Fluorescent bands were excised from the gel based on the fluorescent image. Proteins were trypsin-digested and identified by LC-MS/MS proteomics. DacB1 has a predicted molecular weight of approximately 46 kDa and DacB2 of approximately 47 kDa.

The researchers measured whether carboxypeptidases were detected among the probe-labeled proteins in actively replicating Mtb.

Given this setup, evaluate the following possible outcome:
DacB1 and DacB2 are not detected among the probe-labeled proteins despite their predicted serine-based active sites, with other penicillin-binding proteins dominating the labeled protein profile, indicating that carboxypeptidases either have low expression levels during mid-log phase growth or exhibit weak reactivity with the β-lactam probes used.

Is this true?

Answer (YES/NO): NO